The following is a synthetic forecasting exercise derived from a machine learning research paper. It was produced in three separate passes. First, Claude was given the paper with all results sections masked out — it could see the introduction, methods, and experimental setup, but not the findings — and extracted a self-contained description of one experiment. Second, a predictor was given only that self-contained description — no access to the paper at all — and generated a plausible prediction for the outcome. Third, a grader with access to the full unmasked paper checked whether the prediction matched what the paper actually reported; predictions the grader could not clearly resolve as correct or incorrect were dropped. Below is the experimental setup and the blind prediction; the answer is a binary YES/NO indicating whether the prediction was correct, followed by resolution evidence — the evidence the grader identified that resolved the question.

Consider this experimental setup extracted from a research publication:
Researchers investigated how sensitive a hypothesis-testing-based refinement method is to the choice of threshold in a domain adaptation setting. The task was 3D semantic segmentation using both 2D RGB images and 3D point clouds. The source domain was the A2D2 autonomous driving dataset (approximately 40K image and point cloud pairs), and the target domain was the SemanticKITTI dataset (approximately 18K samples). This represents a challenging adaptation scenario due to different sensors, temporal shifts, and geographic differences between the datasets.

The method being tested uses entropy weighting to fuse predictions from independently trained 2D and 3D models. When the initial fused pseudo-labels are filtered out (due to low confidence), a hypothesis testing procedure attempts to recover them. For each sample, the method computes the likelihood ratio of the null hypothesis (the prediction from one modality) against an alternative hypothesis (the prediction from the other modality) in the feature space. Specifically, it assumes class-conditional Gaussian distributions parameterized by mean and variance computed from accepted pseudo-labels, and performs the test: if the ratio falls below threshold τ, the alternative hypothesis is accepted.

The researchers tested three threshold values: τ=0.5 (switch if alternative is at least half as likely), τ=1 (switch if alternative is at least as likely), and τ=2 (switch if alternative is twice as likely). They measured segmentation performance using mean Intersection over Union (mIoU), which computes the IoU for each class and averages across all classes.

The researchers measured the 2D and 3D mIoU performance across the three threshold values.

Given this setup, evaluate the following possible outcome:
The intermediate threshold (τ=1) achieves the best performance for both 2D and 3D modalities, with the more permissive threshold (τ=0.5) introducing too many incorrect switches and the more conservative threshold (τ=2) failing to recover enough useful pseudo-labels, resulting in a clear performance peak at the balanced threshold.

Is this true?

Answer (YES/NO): YES